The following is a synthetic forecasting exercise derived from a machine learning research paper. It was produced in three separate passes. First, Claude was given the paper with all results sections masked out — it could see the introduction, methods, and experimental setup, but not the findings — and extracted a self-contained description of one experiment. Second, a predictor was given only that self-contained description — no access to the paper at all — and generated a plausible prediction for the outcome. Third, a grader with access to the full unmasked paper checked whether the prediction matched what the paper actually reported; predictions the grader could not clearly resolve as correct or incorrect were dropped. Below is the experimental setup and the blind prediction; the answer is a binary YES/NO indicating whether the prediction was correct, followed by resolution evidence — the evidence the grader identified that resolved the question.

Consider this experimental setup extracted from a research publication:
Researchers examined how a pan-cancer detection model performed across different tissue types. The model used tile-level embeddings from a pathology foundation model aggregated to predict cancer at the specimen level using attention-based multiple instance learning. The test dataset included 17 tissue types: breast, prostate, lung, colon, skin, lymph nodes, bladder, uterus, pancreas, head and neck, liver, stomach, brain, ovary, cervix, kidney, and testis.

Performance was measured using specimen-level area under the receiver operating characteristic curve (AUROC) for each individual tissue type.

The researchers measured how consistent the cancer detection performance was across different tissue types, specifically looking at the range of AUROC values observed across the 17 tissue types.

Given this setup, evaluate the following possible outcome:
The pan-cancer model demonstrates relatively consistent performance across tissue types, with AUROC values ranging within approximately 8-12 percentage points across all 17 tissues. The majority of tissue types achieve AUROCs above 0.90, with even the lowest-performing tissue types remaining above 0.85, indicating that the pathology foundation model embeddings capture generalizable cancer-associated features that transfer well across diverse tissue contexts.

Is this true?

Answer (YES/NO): NO